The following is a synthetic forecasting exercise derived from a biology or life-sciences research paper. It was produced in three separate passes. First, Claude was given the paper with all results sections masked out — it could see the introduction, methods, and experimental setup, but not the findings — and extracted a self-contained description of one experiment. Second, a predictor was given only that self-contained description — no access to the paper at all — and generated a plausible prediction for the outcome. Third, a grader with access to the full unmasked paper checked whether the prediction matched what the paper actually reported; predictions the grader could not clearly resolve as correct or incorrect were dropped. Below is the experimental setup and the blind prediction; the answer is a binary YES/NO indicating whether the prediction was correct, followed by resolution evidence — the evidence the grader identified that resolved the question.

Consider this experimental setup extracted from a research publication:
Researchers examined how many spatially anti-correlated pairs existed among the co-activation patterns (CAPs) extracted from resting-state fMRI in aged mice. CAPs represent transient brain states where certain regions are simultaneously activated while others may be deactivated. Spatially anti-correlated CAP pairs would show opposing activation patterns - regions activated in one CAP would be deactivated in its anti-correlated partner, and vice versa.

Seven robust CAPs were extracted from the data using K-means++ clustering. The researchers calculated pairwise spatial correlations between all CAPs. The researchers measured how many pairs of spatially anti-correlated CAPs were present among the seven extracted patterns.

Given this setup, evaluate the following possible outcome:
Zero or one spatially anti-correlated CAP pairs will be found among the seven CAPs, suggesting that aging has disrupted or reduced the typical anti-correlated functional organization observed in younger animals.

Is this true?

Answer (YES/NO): NO